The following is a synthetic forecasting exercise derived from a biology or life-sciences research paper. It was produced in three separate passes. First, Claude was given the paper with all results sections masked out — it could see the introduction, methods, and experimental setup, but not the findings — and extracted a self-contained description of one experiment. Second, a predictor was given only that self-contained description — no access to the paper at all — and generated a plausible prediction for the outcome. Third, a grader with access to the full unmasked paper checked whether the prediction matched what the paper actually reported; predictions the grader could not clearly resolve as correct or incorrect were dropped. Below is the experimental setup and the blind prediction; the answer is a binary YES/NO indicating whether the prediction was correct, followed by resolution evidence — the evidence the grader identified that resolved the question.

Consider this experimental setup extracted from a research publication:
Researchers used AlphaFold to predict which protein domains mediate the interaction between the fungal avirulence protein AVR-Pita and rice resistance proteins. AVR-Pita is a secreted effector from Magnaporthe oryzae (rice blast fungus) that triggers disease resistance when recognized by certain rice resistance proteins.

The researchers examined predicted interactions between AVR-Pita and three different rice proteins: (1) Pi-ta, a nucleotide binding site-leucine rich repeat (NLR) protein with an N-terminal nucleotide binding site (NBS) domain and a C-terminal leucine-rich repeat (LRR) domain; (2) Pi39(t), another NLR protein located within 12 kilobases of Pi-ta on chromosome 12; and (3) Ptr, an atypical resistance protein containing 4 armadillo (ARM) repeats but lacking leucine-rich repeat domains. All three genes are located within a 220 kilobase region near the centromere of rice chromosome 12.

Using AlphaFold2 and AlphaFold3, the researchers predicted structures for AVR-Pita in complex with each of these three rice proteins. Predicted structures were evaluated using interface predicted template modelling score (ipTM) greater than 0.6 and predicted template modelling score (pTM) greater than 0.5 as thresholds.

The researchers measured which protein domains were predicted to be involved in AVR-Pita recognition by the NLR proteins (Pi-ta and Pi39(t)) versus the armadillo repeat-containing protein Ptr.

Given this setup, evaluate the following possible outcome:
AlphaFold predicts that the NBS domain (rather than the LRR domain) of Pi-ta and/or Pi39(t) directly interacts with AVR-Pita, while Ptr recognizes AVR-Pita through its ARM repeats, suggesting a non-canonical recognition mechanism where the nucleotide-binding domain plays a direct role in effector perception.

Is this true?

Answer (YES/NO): NO